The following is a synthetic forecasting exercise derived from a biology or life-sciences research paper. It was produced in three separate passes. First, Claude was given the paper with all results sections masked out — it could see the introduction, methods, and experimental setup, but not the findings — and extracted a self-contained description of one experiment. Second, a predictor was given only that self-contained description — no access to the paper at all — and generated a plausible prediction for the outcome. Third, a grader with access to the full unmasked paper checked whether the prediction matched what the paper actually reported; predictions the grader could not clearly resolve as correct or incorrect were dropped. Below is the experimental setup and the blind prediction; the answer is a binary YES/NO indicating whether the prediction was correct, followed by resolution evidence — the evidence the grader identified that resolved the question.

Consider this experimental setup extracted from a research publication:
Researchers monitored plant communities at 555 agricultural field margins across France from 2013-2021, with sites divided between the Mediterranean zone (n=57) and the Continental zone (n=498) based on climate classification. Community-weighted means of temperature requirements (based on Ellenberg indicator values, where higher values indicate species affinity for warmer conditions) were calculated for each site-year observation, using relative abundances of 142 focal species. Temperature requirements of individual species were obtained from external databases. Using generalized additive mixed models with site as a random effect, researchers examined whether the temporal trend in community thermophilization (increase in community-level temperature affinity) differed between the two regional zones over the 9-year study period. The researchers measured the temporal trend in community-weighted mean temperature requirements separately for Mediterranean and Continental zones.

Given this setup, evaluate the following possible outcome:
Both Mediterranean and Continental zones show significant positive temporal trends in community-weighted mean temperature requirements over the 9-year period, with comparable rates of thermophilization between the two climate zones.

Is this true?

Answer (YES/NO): NO